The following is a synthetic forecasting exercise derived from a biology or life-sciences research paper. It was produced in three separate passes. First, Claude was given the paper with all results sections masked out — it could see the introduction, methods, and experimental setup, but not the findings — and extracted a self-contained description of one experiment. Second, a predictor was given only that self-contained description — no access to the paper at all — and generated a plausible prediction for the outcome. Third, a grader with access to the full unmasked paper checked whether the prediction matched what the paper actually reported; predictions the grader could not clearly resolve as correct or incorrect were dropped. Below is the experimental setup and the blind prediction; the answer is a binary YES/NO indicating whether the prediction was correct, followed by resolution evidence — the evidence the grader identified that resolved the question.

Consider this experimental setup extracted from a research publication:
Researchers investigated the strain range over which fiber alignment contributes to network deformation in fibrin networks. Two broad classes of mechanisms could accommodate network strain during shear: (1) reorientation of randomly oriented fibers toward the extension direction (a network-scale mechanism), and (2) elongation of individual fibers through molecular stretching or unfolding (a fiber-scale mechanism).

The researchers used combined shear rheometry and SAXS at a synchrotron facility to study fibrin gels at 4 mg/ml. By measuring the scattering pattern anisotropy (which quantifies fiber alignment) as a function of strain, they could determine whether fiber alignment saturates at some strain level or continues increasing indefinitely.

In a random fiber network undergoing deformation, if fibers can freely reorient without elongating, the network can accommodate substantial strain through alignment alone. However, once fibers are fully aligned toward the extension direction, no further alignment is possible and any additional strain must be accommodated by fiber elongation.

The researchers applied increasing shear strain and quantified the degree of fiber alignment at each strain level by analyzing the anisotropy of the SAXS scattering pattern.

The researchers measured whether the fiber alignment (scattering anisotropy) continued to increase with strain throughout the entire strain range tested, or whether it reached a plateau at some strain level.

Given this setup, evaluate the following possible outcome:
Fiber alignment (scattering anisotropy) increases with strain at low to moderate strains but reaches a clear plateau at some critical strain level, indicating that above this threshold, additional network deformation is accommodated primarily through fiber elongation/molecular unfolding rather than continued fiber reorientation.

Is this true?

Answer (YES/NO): NO